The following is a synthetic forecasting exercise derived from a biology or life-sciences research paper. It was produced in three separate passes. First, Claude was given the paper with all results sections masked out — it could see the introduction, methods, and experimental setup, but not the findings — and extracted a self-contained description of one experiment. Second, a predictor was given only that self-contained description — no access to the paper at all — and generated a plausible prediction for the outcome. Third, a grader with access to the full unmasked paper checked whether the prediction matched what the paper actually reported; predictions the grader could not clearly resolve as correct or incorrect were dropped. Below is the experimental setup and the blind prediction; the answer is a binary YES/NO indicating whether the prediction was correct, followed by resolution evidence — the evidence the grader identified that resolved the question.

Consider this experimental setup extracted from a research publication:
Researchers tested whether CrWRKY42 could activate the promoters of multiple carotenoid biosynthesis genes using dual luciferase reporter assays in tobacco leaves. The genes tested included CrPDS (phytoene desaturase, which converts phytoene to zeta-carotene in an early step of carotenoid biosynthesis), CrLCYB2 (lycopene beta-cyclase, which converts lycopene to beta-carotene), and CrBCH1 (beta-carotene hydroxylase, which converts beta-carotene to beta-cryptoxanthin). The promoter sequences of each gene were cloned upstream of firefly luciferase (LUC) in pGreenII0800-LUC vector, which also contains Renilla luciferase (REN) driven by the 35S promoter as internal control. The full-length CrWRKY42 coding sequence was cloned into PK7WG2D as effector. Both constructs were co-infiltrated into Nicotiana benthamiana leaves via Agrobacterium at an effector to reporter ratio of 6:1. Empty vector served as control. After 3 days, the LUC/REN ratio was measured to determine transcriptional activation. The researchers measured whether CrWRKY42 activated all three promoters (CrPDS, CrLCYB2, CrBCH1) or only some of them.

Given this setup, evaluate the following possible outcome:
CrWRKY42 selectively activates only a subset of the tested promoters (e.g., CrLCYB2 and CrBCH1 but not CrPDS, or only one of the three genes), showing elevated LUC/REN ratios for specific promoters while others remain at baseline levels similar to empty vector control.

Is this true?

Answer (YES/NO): NO